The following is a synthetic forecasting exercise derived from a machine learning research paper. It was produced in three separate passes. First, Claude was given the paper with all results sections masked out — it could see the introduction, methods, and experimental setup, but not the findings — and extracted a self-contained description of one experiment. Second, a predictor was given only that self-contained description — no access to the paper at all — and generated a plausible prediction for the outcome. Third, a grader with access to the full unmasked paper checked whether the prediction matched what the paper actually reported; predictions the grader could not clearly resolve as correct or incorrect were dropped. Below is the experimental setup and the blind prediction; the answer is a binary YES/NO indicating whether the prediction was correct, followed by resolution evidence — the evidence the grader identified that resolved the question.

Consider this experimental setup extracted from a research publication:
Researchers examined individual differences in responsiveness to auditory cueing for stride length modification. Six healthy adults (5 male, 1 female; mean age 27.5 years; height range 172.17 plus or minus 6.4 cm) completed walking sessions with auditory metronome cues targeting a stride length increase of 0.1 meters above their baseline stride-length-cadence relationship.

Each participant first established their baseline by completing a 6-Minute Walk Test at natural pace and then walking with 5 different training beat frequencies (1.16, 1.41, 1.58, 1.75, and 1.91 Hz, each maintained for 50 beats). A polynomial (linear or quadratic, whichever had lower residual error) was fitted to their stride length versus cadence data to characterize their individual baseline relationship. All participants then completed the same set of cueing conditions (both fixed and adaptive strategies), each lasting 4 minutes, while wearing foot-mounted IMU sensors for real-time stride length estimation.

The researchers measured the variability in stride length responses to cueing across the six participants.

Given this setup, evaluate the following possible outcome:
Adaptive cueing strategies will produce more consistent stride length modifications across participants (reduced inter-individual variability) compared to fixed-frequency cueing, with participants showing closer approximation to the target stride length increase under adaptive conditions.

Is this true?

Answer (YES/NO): NO